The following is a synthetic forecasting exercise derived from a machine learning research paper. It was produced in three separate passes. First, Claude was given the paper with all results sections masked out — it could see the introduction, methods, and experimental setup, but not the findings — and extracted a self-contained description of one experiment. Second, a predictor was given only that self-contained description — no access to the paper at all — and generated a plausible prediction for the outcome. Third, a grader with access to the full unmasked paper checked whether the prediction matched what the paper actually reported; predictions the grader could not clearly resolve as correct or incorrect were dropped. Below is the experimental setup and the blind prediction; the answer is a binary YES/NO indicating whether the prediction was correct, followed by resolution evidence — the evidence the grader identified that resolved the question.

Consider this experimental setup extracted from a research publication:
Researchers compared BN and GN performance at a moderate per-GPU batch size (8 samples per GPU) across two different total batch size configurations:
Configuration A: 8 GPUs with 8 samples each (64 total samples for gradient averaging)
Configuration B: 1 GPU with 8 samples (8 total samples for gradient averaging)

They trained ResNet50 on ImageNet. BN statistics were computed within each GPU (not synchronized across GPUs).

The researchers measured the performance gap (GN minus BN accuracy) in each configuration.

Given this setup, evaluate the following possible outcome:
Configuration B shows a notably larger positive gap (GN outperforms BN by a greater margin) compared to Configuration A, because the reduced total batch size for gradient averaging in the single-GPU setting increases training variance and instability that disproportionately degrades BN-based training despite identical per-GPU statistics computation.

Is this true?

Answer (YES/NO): NO